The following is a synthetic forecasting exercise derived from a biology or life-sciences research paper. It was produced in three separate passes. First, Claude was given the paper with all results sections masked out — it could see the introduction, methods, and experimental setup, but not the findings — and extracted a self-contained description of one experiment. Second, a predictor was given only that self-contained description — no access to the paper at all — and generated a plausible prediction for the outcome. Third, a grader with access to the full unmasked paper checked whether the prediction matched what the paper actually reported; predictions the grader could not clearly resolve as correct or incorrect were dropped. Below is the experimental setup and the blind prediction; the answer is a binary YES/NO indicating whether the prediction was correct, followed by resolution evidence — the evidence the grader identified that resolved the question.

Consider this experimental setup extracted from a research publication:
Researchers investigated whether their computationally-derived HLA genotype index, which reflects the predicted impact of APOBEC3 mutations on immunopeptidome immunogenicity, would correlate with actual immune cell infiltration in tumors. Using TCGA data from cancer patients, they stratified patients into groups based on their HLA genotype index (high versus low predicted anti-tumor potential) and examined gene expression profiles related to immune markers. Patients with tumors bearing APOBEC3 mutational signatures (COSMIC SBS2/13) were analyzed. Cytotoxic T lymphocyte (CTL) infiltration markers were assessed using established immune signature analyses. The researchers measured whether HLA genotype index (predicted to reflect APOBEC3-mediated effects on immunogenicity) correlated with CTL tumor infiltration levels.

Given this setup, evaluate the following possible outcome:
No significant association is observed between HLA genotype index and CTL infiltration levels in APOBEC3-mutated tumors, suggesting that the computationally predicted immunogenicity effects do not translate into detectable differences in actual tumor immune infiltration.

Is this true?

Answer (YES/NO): NO